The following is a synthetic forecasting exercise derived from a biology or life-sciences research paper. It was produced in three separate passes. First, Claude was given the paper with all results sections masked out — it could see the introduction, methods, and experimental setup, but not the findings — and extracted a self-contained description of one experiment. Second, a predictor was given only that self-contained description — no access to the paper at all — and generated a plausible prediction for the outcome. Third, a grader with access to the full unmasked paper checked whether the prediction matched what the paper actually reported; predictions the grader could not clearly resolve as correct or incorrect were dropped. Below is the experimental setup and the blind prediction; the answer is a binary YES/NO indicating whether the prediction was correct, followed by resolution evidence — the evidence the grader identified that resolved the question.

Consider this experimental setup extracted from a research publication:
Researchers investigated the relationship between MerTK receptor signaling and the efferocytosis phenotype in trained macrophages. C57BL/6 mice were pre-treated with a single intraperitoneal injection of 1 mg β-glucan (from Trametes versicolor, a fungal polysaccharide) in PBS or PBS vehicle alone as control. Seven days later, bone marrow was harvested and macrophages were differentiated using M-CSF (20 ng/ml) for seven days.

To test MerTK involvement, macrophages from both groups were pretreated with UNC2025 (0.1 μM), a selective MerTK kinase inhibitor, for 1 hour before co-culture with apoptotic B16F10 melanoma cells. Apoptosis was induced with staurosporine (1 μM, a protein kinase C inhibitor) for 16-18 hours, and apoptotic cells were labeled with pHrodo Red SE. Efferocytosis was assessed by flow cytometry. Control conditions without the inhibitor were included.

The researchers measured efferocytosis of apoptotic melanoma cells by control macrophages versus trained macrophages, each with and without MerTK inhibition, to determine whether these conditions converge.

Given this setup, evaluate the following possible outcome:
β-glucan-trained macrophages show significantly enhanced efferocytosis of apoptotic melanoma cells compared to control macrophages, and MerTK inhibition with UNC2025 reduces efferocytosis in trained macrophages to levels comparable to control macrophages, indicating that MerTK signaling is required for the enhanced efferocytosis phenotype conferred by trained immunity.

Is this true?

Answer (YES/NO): NO